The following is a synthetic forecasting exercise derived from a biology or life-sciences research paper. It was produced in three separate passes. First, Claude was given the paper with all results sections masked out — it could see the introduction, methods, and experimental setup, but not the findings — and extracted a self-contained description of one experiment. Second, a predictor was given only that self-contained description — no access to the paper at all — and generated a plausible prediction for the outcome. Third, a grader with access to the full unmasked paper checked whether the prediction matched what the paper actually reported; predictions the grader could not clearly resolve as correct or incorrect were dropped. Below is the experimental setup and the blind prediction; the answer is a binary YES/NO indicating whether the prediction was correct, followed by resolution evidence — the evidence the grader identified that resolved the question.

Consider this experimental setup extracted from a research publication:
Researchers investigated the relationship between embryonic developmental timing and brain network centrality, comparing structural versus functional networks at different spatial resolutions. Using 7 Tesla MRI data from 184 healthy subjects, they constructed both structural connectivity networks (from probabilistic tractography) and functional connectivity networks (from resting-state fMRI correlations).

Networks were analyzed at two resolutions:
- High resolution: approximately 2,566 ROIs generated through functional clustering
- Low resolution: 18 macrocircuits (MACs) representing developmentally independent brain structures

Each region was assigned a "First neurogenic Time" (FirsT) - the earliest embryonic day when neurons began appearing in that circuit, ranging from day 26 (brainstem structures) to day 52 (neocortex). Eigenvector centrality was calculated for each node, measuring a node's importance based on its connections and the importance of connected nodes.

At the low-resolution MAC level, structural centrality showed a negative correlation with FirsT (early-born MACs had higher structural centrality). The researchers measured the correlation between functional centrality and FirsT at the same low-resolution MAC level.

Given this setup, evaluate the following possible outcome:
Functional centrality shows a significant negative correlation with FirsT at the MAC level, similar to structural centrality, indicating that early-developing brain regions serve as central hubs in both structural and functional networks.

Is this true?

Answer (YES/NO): YES